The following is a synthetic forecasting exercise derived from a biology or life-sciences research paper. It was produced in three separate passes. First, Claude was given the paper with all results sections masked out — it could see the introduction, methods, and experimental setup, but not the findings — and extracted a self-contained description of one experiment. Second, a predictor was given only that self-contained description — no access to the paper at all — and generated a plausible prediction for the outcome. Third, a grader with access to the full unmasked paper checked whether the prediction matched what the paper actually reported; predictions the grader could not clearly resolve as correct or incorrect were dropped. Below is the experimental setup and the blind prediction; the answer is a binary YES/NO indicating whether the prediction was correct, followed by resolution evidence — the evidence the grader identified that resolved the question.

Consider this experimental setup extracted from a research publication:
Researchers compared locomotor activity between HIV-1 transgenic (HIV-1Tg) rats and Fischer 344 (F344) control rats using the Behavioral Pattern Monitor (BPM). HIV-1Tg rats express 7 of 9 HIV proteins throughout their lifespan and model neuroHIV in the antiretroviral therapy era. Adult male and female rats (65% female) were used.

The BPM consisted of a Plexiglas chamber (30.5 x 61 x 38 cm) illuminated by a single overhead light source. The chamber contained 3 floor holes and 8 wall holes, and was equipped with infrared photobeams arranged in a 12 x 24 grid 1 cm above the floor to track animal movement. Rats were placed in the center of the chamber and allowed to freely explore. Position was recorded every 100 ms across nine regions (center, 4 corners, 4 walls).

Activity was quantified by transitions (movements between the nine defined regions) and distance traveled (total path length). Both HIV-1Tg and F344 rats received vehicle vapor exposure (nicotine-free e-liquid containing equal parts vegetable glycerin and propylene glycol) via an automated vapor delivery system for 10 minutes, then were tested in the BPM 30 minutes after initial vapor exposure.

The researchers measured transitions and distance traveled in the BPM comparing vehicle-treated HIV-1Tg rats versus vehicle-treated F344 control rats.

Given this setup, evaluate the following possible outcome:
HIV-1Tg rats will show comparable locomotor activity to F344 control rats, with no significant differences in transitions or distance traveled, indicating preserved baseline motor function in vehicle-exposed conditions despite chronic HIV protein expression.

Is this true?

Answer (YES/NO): NO